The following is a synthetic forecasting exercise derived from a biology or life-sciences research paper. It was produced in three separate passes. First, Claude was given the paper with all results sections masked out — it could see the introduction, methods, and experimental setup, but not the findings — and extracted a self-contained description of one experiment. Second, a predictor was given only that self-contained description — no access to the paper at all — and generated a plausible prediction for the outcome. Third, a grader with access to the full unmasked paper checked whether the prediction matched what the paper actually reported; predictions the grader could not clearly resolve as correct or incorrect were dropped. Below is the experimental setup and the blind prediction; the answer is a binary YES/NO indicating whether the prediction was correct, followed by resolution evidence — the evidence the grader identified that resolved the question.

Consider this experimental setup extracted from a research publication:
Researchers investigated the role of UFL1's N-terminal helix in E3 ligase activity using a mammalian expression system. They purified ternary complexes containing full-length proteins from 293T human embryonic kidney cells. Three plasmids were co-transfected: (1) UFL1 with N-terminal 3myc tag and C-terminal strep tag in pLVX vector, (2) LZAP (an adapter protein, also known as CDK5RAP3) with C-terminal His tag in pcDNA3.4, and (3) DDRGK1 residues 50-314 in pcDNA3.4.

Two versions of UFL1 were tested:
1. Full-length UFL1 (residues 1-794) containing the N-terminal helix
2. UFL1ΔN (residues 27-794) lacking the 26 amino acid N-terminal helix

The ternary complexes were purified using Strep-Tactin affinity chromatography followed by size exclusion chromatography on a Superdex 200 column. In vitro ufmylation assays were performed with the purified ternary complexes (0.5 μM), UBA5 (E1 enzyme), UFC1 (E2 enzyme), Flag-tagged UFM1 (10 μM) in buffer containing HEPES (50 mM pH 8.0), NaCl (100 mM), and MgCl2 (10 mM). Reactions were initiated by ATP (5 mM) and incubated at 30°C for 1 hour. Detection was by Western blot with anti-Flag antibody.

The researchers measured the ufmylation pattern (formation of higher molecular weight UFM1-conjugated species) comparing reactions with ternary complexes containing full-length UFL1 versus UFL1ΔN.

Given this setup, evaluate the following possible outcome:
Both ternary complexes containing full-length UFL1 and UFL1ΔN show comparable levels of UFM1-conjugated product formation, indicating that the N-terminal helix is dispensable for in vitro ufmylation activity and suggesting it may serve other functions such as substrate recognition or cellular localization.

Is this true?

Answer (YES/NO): NO